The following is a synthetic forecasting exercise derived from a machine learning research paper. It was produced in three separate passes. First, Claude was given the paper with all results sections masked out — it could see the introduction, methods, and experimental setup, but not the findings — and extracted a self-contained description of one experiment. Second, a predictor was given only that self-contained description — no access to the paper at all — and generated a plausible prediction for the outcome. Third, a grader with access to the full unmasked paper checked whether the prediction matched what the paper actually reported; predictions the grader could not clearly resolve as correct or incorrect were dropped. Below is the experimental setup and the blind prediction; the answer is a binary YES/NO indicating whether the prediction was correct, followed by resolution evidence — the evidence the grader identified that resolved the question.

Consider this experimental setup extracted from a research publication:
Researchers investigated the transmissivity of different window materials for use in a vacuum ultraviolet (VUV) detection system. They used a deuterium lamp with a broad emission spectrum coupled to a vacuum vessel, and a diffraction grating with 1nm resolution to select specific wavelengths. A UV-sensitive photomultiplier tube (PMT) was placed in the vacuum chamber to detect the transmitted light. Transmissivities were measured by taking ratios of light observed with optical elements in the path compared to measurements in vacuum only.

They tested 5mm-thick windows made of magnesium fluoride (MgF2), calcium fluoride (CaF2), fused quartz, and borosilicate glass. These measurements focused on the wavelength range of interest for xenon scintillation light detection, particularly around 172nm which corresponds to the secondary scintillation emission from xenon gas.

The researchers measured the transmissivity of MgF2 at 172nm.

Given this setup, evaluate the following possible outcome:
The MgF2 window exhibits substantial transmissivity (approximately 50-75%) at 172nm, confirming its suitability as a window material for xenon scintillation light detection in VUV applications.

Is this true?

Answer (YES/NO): NO